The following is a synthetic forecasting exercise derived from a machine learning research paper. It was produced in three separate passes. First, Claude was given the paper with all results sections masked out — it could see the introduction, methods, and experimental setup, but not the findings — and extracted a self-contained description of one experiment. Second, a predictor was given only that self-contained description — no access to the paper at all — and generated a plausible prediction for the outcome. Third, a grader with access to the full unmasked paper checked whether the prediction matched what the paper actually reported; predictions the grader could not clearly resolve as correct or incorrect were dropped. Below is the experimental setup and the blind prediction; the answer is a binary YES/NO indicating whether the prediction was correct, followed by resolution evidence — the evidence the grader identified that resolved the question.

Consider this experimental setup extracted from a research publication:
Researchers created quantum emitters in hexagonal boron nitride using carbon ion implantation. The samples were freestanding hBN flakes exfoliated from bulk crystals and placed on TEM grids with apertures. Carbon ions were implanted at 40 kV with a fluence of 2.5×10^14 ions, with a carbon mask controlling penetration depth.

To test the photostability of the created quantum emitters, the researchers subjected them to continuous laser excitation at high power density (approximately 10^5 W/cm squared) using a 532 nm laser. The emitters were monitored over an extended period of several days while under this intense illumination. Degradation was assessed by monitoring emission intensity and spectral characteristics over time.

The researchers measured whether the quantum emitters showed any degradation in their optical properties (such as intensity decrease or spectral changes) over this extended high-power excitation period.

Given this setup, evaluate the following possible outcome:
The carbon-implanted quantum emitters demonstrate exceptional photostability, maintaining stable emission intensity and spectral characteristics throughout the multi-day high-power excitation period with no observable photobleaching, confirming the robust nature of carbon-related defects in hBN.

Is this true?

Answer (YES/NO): YES